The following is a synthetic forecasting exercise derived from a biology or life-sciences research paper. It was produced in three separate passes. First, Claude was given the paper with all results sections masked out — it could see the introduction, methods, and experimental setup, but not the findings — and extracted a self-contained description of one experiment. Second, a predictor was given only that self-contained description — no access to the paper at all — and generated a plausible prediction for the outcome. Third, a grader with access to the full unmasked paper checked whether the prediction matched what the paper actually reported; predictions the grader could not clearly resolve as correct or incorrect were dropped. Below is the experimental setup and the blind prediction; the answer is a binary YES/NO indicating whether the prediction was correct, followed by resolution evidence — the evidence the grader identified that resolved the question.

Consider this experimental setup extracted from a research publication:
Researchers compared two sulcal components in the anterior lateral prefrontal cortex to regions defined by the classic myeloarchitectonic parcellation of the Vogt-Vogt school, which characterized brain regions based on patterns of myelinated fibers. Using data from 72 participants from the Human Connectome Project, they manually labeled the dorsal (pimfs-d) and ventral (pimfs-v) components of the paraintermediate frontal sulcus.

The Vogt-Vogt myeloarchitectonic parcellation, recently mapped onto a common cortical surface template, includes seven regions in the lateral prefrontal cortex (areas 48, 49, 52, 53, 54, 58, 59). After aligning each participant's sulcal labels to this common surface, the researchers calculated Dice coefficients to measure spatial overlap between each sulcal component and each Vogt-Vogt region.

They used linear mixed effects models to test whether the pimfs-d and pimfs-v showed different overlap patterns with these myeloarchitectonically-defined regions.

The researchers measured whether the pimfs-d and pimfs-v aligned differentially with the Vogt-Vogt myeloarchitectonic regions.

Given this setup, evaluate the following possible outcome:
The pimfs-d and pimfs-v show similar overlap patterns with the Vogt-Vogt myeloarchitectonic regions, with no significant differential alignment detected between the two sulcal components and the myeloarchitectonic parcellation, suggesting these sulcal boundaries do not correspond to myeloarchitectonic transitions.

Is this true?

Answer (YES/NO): NO